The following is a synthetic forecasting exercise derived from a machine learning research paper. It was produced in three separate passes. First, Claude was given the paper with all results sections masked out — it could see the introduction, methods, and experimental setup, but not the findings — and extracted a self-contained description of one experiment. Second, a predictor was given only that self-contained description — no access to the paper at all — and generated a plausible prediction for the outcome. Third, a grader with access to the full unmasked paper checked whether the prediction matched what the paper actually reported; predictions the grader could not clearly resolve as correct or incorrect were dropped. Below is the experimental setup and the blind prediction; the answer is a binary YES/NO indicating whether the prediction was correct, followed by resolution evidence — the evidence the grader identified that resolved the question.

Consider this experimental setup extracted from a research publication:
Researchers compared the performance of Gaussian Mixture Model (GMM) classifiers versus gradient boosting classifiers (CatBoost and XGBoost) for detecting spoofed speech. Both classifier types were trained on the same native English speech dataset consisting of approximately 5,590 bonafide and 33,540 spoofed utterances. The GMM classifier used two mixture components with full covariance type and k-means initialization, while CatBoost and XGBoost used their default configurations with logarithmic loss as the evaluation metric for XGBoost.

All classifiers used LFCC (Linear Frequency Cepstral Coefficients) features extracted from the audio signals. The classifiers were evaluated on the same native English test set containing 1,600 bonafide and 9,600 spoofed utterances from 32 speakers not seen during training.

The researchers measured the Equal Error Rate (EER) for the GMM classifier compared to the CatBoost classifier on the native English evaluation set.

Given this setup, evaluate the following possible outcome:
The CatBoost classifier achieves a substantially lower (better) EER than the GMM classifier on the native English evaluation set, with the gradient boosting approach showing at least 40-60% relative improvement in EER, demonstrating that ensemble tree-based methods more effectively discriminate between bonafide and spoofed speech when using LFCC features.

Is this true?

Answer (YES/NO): YES